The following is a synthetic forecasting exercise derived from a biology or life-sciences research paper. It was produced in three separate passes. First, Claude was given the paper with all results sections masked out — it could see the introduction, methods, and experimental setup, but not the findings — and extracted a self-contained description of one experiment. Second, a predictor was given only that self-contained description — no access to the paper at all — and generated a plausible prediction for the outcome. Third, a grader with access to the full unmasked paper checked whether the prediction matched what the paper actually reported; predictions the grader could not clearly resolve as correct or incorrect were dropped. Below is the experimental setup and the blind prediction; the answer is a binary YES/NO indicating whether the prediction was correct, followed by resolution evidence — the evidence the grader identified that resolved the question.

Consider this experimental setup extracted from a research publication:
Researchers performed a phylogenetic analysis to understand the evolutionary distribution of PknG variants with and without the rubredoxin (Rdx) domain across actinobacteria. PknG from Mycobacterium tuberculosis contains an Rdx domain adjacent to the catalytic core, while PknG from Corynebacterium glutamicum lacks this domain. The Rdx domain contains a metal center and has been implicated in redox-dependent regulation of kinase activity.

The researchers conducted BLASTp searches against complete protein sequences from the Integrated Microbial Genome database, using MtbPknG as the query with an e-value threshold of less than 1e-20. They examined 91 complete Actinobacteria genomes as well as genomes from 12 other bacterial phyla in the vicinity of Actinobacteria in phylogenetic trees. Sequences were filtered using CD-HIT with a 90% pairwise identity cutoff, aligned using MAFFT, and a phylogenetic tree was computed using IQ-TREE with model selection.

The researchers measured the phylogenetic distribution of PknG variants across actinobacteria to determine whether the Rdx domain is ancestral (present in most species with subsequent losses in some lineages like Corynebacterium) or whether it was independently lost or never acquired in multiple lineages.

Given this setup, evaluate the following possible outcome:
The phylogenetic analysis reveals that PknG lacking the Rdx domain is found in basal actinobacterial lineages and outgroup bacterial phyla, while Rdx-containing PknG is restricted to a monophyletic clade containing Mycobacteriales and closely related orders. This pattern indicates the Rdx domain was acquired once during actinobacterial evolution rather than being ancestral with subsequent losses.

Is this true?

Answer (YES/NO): NO